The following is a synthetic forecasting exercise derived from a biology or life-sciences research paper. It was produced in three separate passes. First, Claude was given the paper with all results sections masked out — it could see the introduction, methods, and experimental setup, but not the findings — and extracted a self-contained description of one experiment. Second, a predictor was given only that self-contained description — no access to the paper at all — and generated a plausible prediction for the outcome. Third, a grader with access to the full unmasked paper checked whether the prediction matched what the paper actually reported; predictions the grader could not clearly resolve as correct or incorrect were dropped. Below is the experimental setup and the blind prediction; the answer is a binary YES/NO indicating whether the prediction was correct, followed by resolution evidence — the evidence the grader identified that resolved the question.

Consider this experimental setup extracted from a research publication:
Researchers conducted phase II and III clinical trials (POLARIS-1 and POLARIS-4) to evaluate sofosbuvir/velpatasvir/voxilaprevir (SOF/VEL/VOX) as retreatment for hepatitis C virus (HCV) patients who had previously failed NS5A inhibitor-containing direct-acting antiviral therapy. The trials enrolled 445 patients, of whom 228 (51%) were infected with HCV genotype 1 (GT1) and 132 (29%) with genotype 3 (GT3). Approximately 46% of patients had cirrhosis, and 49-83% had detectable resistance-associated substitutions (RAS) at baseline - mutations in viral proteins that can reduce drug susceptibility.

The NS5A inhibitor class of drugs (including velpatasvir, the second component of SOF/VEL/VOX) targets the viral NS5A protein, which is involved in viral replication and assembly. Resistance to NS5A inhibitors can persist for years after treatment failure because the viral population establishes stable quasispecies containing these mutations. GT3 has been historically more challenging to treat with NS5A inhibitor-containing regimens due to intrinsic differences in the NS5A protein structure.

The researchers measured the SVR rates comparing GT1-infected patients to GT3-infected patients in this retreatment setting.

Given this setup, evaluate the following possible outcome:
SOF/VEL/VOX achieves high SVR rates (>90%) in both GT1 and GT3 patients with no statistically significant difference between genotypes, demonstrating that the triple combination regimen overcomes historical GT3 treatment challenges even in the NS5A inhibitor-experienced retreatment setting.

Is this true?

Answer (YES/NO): NO